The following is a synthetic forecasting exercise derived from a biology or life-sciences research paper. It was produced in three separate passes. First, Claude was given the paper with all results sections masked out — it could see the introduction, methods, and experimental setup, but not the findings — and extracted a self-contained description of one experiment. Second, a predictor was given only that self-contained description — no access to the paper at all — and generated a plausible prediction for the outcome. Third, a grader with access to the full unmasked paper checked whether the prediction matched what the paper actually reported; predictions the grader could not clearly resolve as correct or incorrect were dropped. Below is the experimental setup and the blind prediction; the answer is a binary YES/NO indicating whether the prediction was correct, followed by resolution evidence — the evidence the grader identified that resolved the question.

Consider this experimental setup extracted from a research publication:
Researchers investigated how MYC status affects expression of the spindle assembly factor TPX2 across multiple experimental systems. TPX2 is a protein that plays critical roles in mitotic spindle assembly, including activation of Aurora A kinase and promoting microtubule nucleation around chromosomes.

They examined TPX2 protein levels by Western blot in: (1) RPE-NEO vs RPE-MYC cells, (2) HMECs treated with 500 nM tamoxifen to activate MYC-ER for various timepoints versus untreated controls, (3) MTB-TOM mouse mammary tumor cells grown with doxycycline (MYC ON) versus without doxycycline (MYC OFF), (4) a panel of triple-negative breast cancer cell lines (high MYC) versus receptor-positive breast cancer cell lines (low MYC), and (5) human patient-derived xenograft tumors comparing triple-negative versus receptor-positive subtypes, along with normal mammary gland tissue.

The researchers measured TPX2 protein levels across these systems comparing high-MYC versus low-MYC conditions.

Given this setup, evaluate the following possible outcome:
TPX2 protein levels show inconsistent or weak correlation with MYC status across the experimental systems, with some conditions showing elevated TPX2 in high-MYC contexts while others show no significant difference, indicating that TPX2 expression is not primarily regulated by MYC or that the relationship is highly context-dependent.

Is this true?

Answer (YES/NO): NO